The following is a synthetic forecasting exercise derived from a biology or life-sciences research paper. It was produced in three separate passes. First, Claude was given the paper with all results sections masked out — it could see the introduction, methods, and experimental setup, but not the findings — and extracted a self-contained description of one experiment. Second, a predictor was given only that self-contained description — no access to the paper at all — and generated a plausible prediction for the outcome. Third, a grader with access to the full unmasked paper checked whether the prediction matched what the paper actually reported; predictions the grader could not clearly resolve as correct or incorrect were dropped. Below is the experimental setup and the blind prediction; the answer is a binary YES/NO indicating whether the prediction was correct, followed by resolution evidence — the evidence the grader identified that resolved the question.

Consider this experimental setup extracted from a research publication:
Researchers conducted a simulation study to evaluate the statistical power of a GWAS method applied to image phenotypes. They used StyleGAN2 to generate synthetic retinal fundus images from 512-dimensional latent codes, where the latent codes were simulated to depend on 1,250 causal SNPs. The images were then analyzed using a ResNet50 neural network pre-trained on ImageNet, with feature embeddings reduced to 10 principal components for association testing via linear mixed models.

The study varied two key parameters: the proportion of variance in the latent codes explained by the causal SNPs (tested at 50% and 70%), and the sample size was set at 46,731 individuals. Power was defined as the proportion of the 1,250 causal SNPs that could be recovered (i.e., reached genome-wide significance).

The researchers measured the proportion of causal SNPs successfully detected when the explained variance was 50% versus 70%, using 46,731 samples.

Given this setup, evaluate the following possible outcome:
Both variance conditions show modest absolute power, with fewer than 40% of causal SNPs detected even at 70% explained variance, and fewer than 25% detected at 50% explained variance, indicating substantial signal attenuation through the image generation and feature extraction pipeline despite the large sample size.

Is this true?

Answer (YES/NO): YES